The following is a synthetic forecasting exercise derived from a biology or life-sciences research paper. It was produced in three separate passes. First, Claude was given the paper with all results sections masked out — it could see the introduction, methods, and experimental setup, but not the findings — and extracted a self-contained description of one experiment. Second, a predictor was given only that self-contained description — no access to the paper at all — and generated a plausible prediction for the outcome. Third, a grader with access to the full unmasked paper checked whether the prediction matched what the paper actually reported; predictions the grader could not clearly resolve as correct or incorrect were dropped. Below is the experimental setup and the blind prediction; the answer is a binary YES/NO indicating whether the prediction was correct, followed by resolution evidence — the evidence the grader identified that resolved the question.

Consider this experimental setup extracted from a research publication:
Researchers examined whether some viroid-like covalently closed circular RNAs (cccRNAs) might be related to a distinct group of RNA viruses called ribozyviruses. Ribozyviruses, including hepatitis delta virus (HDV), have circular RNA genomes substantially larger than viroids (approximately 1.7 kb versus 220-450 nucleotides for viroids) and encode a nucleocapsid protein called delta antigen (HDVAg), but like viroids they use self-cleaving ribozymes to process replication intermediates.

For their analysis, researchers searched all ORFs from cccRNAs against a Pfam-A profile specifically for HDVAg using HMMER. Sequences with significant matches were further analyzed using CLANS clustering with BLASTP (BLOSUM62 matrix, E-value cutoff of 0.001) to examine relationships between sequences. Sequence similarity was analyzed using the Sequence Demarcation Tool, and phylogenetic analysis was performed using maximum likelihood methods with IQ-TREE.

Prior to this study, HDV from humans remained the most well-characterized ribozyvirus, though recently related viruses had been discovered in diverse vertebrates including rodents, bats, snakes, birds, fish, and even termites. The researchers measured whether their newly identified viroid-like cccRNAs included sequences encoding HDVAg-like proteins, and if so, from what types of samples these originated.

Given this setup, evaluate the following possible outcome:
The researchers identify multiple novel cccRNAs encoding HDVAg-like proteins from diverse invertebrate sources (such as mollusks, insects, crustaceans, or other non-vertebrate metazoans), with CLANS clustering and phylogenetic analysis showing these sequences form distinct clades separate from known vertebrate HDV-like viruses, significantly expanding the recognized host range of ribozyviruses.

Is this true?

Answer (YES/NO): NO